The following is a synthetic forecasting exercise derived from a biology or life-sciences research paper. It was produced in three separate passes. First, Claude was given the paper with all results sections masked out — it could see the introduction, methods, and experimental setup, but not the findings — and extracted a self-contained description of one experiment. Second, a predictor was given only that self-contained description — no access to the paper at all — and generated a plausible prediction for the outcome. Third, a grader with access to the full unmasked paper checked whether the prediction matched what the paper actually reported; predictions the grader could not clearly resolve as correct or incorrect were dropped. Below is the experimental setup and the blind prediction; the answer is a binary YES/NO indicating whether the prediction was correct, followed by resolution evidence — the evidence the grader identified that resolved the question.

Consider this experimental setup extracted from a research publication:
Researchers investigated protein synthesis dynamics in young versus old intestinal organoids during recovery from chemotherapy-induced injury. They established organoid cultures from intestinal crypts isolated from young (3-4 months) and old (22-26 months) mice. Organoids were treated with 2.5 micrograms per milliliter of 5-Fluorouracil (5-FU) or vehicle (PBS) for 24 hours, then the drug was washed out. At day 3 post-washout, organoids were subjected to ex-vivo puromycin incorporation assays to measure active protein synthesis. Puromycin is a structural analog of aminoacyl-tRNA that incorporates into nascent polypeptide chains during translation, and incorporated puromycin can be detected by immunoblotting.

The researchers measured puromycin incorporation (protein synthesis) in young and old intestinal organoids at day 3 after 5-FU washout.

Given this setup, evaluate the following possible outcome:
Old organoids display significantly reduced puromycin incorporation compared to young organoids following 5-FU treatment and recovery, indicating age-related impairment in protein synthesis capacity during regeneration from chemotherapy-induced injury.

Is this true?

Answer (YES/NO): YES